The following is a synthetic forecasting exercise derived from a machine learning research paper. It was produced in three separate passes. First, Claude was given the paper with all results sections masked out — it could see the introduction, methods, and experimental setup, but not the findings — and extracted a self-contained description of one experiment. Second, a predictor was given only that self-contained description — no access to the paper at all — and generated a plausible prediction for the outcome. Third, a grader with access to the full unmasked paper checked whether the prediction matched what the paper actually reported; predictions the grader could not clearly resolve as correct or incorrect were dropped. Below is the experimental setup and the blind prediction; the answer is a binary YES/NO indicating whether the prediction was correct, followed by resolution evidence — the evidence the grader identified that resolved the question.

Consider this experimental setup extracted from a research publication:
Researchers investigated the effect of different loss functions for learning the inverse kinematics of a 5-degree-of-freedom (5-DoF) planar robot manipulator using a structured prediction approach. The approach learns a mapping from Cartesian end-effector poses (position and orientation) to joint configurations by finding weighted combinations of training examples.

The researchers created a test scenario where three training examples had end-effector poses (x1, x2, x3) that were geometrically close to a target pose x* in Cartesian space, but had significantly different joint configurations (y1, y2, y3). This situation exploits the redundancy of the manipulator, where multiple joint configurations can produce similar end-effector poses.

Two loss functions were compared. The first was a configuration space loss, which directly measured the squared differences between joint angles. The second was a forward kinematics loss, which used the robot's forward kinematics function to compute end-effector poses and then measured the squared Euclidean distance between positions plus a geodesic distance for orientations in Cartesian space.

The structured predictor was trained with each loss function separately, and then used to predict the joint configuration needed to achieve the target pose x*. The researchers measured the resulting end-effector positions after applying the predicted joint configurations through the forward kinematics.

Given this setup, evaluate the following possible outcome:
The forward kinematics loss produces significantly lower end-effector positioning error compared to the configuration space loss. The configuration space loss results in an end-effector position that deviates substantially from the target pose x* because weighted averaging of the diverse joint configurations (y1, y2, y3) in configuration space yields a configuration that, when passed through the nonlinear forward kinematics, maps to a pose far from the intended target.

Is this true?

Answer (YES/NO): YES